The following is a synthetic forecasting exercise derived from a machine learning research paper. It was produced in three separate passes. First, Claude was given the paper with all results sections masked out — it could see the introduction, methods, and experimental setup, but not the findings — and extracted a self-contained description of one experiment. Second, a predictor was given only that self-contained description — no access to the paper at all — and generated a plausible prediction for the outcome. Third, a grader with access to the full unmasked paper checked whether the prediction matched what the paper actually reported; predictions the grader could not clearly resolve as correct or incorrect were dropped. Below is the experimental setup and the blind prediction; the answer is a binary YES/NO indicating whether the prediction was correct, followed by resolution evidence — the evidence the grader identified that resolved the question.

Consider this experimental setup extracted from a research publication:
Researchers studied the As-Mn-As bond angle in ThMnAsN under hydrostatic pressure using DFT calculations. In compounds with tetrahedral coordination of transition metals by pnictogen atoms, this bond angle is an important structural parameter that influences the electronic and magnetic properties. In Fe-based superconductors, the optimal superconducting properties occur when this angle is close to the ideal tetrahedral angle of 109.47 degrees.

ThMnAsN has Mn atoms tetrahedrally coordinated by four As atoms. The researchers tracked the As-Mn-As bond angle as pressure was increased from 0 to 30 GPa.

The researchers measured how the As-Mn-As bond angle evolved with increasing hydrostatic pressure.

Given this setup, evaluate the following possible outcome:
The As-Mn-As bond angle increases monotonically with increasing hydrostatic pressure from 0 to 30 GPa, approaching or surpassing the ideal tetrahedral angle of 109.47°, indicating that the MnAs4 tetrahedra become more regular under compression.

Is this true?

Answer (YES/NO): NO